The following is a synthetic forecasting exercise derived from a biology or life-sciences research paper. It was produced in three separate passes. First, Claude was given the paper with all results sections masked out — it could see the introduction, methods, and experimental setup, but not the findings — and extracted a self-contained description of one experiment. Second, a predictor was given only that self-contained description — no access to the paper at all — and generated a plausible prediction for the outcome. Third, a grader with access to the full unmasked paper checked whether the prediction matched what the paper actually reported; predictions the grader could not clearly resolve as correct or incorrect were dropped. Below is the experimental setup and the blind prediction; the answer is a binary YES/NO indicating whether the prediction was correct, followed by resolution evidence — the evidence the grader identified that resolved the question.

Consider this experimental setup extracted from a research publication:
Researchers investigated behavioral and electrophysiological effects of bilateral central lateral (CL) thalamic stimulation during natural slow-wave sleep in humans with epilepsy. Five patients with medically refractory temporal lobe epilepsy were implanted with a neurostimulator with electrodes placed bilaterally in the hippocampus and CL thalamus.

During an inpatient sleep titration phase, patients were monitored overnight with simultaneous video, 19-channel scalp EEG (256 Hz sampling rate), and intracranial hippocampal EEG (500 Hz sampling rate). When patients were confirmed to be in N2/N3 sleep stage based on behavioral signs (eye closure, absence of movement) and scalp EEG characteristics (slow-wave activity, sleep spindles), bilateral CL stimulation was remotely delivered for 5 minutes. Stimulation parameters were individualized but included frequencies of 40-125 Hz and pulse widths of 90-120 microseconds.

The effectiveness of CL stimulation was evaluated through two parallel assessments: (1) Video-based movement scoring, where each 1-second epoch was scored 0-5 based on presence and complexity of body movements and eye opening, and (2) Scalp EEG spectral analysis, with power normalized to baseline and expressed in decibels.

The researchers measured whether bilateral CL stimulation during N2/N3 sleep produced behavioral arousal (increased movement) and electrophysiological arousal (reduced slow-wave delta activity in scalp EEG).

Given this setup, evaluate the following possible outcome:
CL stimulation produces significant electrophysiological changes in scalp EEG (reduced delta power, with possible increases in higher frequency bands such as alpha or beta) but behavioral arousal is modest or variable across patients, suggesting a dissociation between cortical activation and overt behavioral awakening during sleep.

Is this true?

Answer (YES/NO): NO